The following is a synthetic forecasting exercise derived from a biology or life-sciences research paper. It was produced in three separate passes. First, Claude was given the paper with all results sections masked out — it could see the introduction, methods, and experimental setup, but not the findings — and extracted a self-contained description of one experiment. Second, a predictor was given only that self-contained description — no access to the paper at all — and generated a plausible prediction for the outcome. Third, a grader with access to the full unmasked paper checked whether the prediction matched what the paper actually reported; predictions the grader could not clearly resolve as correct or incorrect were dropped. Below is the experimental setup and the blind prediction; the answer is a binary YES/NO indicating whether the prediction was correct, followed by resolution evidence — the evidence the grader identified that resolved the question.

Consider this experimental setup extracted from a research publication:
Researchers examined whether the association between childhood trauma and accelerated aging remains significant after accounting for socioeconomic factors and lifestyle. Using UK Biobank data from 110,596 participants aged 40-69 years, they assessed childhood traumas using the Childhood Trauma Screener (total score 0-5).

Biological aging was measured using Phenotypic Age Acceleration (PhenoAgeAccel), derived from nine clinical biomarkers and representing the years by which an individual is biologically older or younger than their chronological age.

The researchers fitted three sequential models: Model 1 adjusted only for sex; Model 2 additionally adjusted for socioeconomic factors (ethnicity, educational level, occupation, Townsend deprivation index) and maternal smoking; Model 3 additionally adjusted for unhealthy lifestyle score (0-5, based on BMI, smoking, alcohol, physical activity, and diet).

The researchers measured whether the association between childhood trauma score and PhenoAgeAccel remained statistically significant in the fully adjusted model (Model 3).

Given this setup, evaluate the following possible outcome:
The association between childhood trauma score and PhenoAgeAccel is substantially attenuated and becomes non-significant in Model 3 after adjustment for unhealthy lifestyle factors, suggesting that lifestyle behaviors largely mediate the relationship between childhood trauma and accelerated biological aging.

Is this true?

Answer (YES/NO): NO